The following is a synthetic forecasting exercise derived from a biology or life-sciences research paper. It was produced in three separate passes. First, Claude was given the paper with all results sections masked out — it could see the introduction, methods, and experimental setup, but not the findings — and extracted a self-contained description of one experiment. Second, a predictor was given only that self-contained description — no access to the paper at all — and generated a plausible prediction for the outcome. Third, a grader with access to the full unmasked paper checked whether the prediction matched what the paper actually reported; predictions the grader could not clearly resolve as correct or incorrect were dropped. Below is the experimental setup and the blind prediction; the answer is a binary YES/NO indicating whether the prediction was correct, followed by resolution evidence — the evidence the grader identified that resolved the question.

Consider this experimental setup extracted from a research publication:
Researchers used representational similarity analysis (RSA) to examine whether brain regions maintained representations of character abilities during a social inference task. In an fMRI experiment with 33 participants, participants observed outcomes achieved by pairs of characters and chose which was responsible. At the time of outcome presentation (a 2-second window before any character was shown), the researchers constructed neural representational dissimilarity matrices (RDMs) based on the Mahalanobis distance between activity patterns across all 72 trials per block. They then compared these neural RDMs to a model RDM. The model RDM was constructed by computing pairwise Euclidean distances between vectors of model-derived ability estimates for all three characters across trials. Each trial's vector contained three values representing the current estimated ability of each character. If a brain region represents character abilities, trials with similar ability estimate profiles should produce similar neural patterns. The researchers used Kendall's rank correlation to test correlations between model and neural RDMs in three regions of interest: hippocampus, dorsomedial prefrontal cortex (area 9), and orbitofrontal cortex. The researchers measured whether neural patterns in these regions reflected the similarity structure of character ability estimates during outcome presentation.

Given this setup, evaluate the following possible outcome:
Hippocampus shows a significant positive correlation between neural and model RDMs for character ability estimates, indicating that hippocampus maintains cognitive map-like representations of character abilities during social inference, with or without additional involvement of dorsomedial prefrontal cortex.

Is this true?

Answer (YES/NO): YES